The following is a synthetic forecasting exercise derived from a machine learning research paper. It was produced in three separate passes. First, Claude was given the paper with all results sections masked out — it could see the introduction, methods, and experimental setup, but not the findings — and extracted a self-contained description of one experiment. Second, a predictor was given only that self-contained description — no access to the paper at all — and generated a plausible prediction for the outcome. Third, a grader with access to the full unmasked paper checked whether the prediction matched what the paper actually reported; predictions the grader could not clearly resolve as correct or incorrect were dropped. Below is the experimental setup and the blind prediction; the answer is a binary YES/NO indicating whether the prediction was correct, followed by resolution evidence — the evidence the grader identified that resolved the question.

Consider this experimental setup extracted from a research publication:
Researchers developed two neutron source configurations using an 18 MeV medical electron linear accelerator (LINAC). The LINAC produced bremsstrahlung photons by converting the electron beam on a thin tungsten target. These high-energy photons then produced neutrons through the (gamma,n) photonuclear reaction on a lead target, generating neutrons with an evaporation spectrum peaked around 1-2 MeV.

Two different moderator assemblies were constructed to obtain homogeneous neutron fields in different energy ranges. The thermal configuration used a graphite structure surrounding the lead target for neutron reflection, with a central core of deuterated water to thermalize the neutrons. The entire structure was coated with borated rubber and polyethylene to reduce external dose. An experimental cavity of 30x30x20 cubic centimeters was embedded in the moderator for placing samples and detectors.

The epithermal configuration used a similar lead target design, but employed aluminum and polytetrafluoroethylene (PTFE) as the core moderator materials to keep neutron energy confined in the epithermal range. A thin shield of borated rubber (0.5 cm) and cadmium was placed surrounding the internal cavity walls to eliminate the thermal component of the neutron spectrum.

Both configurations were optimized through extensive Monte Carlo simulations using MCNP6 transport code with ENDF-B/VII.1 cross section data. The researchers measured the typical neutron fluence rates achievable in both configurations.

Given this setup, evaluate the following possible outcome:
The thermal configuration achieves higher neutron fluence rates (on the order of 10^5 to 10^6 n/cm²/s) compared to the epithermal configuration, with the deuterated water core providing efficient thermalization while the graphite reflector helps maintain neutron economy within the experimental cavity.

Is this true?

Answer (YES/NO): YES